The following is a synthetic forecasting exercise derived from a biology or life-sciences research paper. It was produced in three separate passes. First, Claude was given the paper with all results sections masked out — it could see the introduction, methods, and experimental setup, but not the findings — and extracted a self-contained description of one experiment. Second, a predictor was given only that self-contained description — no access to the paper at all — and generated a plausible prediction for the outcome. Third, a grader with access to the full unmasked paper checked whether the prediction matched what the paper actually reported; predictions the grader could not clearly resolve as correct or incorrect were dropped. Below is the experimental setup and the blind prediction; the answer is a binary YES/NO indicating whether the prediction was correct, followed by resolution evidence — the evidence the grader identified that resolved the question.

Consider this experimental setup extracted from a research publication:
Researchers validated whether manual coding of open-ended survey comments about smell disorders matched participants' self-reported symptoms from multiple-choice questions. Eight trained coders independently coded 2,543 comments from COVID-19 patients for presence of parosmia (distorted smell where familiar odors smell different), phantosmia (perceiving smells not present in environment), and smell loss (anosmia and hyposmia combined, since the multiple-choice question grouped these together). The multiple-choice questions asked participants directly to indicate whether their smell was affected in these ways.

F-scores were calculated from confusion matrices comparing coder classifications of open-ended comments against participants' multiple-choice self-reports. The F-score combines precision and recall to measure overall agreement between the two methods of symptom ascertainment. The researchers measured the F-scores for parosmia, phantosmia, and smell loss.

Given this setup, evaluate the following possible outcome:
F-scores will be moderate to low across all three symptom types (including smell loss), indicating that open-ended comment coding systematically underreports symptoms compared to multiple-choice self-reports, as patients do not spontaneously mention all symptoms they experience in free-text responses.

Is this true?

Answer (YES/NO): NO